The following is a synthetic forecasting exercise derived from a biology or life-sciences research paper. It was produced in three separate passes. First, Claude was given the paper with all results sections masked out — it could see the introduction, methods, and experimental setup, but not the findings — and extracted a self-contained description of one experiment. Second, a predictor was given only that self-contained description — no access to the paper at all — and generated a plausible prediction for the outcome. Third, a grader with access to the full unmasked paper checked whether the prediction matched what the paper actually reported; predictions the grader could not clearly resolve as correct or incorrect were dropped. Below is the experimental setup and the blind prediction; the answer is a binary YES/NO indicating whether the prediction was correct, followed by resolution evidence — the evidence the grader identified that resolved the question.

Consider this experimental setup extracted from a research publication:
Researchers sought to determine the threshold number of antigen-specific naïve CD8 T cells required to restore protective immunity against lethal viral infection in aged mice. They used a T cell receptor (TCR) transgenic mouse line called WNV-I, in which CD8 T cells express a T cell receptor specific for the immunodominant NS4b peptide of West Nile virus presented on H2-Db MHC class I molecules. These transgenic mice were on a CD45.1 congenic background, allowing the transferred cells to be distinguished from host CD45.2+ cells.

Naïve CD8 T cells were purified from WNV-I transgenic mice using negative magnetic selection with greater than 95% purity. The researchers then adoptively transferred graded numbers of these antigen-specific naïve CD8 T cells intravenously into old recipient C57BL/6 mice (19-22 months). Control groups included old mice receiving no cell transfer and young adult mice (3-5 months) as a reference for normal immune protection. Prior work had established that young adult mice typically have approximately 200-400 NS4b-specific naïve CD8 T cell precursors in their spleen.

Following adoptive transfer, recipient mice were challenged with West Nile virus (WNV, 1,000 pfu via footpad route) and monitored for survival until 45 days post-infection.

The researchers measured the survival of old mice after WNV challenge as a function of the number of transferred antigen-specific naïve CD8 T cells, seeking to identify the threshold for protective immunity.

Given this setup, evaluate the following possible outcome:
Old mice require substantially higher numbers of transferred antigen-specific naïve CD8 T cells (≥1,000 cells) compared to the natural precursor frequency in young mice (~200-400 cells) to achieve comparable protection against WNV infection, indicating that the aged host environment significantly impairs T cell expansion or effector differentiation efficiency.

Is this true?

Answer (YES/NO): NO